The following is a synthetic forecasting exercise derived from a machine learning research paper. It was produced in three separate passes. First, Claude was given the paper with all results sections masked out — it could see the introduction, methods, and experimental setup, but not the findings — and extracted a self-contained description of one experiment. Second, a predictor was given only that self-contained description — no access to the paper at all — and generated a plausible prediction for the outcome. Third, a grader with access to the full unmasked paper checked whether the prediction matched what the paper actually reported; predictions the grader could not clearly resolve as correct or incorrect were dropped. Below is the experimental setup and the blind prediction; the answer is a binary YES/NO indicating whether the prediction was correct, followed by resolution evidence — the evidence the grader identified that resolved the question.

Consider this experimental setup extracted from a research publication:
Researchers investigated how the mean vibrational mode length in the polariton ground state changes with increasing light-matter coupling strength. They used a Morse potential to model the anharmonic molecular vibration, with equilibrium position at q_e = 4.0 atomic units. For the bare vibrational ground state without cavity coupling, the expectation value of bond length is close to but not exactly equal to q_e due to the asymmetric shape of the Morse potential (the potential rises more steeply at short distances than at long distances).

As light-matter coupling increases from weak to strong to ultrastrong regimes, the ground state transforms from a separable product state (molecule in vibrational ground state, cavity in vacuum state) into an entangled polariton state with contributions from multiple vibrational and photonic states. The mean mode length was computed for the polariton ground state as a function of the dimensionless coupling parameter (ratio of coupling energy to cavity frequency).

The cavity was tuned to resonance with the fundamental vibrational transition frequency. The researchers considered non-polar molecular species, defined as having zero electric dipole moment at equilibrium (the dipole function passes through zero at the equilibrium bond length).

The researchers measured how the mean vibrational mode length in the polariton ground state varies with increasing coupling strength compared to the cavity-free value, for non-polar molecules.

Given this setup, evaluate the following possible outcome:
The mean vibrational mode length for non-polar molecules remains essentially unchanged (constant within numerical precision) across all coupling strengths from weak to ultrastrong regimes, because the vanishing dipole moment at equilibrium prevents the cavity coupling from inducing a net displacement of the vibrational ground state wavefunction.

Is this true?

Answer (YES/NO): NO